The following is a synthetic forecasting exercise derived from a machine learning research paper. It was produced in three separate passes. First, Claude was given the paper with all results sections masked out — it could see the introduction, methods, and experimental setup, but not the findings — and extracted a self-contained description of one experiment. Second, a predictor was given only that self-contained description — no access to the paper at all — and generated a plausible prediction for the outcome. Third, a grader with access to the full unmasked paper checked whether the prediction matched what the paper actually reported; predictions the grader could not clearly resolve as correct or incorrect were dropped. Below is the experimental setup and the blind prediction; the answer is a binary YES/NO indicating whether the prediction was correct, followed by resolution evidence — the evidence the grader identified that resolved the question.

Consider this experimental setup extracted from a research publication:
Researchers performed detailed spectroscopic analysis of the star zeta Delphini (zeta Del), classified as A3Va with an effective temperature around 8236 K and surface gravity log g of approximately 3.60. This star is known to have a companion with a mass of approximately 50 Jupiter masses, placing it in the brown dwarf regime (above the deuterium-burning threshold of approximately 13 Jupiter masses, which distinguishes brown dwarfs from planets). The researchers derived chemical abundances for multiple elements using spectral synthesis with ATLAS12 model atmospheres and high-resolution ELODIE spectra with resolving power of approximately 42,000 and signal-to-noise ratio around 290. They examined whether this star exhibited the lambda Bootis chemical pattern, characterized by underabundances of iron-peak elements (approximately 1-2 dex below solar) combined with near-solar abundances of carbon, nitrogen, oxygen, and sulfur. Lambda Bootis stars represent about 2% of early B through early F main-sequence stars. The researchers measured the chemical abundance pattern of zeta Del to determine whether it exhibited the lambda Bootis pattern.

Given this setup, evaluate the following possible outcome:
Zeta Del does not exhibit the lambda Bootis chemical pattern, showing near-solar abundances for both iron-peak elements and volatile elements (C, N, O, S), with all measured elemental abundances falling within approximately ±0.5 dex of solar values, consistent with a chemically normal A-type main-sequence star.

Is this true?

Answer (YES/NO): NO